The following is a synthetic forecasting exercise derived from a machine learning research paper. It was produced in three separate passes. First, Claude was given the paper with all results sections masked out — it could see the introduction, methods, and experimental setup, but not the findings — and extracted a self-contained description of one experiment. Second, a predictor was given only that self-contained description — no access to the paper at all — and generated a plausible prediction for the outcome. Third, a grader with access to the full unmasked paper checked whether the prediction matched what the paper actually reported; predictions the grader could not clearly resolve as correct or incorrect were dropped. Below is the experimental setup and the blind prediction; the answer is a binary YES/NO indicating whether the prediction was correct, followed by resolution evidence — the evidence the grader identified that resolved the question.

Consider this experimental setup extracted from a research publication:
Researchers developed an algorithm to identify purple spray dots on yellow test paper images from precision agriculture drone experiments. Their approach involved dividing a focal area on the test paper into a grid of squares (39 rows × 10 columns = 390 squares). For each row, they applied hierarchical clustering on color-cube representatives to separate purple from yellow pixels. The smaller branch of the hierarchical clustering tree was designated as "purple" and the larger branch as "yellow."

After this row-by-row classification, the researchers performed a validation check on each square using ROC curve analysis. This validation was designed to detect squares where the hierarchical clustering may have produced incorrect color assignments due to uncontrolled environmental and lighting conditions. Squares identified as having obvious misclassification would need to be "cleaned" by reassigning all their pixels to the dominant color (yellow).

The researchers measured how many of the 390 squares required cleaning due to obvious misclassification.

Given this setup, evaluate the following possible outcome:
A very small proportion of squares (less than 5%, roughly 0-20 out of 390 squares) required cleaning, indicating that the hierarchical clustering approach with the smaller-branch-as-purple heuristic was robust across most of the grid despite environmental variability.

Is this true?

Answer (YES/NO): YES